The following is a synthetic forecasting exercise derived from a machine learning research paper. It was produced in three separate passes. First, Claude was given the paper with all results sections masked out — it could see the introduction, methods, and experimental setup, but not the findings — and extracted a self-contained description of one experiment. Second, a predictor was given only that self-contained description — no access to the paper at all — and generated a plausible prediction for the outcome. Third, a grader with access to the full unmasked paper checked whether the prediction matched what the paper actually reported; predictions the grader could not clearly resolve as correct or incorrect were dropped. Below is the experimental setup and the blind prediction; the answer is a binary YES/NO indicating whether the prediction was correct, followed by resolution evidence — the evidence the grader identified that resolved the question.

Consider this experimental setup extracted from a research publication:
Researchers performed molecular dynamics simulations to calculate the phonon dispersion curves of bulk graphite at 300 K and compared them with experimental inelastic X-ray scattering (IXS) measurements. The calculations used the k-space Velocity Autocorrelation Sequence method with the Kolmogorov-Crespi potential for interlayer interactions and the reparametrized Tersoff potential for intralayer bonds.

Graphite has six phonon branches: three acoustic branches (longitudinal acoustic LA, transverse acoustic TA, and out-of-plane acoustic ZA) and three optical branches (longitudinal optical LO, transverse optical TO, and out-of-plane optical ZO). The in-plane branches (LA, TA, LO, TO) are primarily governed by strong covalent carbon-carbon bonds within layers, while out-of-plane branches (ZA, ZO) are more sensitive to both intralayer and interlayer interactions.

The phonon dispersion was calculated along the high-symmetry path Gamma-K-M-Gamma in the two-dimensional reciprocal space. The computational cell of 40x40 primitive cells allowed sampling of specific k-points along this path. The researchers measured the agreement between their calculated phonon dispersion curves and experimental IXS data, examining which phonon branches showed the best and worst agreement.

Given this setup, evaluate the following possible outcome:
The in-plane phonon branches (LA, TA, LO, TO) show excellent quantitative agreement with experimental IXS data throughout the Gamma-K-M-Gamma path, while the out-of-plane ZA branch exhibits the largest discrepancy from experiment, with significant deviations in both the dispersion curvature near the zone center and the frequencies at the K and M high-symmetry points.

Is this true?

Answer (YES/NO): NO